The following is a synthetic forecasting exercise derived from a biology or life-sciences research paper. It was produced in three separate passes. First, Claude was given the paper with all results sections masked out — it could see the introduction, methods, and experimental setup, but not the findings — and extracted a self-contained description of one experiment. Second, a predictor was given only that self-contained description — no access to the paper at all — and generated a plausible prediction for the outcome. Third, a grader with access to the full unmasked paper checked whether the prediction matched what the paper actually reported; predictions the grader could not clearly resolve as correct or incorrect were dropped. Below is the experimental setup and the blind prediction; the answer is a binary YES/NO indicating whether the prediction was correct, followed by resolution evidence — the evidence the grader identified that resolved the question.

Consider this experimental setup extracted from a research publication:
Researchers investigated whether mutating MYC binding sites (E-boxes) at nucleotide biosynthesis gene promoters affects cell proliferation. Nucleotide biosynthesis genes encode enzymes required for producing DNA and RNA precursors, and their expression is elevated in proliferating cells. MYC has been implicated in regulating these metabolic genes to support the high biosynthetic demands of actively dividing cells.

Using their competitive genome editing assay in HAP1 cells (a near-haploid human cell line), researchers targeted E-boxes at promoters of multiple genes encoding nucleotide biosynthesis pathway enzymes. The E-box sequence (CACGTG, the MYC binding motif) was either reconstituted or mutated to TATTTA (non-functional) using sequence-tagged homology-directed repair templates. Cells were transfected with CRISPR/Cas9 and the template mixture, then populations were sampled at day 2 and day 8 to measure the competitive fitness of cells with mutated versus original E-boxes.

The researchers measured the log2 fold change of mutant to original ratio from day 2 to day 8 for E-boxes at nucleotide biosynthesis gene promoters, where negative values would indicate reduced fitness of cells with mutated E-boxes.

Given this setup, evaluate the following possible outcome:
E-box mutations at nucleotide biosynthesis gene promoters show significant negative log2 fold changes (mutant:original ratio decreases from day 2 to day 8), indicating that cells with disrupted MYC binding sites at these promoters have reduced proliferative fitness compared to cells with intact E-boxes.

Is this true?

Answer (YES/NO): NO